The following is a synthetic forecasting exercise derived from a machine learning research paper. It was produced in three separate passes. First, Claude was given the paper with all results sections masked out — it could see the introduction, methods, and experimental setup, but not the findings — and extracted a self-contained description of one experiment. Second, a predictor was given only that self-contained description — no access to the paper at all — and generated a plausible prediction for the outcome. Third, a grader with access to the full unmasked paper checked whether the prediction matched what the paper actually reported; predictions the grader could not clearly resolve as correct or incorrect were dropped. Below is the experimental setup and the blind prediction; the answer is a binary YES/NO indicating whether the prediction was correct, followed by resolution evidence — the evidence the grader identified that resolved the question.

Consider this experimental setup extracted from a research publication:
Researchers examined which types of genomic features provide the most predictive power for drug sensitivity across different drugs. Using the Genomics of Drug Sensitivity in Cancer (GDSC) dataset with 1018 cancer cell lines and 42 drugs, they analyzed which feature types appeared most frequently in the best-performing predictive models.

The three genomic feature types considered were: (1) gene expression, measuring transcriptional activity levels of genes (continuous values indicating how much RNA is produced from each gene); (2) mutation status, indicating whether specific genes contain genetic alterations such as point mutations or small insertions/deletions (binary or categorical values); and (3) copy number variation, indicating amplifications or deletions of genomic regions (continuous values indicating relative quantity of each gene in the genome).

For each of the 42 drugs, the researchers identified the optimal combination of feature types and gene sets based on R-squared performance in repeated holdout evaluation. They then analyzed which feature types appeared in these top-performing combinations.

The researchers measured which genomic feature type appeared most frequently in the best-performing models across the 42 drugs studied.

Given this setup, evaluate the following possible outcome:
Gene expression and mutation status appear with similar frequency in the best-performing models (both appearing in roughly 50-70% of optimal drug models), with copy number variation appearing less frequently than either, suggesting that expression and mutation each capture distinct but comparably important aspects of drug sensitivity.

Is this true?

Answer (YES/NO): NO